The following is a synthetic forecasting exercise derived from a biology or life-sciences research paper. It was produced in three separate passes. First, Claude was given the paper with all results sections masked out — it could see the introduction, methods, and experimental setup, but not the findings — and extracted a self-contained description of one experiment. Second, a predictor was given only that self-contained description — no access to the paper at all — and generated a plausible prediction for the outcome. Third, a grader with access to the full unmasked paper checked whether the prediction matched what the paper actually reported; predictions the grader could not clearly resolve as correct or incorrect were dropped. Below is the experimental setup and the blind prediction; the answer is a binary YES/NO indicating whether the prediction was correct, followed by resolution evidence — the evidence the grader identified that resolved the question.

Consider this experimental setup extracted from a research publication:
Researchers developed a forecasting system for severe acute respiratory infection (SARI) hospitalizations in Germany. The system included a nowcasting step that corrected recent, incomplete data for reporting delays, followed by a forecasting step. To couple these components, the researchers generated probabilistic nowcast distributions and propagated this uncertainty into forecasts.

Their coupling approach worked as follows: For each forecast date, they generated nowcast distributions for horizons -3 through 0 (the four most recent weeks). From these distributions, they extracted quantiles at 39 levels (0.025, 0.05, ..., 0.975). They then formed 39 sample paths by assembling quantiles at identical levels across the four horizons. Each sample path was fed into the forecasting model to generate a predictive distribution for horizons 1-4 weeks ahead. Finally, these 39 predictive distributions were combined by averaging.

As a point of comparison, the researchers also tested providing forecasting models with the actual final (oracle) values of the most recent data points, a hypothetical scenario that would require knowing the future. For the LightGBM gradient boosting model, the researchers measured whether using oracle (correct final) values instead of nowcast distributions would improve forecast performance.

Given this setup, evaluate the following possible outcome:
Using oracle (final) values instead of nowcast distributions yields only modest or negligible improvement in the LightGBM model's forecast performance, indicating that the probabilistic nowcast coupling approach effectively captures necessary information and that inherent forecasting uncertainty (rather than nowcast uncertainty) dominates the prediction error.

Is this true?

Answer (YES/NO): NO